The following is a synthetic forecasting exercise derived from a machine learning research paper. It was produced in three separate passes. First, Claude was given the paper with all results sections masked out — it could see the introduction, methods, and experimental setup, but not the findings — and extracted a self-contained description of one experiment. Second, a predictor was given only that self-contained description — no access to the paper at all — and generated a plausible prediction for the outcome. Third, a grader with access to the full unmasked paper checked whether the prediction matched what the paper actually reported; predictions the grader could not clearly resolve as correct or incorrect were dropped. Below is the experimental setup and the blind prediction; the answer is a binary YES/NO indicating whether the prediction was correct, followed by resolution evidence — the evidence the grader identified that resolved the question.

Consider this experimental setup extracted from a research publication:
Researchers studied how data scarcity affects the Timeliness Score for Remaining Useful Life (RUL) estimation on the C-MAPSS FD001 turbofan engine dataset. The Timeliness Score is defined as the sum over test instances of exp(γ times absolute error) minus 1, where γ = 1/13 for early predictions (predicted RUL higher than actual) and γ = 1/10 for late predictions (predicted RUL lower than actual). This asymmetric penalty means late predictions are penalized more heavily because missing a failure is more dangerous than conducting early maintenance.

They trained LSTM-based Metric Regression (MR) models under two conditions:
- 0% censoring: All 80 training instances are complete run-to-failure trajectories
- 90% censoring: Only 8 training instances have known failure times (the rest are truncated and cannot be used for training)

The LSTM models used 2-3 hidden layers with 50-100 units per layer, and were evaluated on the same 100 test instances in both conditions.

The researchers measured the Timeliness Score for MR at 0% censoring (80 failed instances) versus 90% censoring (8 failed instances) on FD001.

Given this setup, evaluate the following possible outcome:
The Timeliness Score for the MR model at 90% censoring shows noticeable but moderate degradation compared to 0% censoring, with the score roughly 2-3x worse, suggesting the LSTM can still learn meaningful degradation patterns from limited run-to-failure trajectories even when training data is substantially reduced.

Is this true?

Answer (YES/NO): NO